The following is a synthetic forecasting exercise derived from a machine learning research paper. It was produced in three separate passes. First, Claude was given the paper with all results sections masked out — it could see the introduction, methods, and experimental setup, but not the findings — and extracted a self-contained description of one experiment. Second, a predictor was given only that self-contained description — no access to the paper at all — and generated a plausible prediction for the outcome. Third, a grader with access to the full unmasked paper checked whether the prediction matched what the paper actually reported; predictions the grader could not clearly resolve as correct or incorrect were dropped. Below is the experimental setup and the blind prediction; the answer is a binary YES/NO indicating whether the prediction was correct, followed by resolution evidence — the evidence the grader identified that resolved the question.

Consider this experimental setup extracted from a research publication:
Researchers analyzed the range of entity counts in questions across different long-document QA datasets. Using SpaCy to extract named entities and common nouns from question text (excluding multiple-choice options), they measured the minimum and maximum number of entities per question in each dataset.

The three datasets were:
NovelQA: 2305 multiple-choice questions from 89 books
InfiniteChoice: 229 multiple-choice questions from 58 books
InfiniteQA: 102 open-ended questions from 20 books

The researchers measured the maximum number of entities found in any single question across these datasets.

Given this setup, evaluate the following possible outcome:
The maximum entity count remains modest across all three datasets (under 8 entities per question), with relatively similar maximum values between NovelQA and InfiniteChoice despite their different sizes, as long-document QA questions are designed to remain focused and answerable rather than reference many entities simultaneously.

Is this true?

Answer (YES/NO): NO